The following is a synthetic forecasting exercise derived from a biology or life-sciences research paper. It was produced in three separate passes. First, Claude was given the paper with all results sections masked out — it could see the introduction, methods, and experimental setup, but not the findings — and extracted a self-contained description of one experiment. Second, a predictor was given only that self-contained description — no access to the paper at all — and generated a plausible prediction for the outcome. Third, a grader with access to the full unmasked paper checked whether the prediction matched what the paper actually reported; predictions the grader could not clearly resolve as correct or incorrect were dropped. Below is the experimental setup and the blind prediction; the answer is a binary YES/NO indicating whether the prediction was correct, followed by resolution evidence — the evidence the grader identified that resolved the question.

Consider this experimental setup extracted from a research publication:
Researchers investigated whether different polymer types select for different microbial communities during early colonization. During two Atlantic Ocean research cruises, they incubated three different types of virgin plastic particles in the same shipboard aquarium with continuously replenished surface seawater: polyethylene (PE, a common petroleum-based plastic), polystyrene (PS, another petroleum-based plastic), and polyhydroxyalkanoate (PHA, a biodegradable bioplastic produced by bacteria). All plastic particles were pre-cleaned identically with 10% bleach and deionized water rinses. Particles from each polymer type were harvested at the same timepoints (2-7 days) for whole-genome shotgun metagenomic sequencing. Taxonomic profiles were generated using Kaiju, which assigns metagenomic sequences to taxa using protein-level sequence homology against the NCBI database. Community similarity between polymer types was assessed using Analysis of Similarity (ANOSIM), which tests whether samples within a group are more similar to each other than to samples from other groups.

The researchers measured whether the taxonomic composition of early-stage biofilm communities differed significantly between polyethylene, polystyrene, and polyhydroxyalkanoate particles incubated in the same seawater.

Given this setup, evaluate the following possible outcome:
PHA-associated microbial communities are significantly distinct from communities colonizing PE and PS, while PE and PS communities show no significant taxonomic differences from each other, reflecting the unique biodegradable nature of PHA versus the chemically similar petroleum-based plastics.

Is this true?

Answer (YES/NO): NO